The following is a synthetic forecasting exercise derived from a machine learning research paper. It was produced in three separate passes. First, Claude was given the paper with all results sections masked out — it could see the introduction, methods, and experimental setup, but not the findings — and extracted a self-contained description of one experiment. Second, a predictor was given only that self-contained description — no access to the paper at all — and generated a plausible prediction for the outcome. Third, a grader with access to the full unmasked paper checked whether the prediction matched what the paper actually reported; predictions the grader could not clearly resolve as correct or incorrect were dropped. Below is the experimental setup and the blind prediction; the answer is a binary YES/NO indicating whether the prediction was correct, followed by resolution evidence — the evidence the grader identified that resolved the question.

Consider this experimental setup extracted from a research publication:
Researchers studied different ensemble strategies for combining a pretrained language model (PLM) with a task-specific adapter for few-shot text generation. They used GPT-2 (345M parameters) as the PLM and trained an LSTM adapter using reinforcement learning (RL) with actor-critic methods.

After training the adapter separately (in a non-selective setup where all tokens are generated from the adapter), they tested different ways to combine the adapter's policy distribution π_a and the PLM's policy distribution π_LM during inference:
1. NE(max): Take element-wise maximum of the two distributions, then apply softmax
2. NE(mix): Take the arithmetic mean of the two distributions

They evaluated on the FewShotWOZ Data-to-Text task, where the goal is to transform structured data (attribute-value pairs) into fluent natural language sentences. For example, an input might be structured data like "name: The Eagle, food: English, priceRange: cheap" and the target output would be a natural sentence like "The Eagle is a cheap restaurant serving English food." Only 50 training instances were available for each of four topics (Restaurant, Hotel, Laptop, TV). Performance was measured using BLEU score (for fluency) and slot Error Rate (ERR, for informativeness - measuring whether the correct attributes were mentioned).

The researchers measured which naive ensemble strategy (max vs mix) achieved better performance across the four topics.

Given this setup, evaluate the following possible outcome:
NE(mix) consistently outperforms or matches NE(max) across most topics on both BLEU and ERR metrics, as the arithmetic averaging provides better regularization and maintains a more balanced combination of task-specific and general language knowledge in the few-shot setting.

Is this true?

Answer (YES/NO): NO